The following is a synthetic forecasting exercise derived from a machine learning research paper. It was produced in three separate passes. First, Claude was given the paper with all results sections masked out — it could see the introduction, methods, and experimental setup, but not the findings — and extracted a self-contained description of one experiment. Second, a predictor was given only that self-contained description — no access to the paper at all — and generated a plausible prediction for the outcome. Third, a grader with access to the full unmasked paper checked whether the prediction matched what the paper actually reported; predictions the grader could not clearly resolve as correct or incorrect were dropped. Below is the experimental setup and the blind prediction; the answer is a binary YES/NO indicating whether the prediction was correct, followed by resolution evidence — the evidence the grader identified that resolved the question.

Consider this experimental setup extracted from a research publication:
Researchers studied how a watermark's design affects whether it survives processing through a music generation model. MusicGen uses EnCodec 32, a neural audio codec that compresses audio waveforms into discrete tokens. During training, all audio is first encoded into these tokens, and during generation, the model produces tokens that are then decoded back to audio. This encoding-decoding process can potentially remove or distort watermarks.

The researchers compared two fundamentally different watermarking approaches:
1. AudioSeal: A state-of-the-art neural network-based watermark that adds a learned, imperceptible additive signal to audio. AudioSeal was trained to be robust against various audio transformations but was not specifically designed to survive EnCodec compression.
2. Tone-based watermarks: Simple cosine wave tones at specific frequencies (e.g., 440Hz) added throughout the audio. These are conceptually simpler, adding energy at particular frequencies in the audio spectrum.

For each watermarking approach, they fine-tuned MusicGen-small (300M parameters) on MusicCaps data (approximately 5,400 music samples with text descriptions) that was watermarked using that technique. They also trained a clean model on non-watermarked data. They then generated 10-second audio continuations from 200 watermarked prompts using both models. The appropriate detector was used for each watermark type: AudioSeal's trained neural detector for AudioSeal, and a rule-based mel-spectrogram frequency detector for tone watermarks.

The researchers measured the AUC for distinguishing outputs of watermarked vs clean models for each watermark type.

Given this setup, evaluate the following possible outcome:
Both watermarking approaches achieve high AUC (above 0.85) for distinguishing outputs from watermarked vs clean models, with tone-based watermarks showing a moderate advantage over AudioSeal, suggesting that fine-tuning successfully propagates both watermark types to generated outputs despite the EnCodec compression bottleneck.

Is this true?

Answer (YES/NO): NO